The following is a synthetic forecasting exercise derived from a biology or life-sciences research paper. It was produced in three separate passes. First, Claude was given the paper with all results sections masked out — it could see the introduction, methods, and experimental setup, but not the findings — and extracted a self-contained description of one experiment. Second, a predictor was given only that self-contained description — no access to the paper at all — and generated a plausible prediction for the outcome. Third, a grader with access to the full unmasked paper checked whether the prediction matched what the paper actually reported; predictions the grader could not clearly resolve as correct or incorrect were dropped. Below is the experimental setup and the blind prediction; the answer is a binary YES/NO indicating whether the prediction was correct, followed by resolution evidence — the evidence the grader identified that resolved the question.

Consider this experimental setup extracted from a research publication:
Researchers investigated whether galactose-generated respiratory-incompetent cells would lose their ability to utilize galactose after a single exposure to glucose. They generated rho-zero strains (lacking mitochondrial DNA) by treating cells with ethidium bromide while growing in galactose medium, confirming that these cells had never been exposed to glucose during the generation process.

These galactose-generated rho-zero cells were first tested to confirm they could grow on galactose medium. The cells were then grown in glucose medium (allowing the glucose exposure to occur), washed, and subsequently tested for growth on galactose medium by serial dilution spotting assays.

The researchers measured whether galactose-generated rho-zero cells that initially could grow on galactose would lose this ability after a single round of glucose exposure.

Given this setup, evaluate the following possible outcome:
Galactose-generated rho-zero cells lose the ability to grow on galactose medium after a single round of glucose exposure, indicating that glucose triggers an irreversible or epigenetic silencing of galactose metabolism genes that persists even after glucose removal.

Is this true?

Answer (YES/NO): NO